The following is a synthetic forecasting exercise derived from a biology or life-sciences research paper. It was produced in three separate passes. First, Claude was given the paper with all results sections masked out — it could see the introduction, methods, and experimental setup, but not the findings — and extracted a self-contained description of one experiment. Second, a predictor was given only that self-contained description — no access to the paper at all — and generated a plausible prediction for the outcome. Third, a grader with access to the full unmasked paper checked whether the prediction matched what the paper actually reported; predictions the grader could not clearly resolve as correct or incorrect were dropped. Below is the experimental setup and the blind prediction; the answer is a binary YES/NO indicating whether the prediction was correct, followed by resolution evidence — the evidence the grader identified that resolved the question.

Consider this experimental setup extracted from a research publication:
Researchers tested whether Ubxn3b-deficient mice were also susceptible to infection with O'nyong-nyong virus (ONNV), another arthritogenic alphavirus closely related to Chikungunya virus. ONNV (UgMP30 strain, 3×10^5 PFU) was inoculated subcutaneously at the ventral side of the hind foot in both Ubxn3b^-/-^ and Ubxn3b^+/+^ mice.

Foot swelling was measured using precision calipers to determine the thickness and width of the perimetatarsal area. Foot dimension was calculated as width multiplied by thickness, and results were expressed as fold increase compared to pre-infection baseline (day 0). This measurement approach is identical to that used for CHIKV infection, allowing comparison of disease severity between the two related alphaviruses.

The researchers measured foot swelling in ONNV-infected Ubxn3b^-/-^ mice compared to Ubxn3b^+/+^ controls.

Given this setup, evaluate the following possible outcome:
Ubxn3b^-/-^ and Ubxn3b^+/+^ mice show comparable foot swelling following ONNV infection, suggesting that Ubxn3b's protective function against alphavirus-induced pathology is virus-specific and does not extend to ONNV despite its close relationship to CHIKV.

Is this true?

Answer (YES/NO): NO